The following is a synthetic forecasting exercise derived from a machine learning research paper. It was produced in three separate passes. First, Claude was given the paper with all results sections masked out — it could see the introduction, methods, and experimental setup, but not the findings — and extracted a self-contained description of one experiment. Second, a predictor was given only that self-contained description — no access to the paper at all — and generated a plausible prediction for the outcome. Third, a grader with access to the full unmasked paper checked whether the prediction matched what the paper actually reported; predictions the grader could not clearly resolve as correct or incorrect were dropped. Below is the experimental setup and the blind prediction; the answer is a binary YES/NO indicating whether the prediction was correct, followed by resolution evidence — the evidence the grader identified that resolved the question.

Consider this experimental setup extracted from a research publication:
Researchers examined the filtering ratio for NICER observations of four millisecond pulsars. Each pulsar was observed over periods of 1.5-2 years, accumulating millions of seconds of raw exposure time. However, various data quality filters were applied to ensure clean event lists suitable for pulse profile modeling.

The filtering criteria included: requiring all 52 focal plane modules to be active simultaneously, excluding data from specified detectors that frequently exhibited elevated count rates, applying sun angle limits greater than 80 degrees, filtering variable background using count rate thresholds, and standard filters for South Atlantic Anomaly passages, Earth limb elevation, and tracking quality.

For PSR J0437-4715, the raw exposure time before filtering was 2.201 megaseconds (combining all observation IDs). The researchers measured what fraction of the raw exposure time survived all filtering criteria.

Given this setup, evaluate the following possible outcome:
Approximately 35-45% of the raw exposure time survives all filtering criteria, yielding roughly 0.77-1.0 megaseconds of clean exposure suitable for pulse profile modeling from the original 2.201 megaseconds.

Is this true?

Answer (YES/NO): YES